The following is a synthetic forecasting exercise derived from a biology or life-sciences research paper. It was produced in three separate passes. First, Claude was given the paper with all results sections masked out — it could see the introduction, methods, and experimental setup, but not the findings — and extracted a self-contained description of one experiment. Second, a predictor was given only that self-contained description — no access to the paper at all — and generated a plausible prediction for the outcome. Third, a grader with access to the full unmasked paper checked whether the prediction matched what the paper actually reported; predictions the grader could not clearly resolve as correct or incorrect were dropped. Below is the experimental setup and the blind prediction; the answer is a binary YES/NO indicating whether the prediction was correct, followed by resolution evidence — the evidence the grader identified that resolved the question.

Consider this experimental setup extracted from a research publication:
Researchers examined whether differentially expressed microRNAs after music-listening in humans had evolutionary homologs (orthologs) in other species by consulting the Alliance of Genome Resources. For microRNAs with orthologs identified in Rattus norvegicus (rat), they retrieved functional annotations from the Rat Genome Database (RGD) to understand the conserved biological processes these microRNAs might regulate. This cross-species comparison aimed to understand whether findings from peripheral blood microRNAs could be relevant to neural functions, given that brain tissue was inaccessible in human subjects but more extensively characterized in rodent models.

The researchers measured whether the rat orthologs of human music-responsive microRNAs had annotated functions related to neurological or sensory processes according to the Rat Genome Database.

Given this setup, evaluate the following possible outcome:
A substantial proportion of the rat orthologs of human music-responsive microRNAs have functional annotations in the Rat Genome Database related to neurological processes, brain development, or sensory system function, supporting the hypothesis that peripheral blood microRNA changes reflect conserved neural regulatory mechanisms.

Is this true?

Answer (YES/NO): YES